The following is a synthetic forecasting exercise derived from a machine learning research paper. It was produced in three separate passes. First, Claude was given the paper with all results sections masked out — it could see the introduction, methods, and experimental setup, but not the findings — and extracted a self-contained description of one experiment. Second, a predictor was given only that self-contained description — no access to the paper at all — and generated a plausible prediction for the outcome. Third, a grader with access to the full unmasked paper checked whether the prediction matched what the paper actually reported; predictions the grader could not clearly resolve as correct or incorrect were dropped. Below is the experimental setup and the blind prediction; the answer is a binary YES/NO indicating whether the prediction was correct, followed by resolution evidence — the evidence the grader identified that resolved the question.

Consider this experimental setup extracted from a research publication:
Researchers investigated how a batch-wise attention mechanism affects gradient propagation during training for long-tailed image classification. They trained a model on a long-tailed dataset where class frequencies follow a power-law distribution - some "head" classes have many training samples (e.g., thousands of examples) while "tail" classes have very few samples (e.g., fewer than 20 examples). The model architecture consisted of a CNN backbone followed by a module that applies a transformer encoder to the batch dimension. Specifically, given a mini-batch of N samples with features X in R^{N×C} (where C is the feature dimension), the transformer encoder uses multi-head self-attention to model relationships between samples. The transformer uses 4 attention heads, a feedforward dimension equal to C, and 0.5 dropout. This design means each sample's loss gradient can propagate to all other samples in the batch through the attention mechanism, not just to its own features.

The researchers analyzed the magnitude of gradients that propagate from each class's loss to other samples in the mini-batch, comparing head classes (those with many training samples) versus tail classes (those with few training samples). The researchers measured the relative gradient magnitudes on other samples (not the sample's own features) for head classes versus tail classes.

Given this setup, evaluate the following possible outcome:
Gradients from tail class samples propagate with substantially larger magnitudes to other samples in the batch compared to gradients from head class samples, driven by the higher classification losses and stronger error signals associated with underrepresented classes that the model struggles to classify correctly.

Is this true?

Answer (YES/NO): YES